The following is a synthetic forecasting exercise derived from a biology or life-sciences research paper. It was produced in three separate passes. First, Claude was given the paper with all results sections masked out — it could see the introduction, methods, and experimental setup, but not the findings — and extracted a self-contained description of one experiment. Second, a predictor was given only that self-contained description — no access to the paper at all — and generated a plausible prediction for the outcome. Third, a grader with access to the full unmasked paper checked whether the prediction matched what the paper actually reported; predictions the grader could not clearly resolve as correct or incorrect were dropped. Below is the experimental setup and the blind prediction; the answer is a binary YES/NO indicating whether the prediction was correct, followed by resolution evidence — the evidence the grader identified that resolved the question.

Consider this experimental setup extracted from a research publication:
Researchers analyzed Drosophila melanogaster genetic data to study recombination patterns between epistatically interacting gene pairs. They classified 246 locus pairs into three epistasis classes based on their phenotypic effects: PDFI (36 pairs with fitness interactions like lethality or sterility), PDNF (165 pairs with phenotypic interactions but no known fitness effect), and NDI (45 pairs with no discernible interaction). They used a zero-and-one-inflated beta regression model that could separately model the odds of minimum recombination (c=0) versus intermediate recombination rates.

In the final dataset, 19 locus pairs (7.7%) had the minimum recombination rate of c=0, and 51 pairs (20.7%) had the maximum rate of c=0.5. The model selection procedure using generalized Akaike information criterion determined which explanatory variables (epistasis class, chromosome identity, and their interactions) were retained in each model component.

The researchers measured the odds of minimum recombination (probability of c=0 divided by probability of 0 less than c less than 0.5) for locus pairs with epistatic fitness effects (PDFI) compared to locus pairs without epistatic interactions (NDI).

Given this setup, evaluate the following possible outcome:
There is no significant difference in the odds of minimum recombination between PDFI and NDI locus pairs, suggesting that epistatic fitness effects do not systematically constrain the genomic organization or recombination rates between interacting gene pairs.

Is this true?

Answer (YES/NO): YES